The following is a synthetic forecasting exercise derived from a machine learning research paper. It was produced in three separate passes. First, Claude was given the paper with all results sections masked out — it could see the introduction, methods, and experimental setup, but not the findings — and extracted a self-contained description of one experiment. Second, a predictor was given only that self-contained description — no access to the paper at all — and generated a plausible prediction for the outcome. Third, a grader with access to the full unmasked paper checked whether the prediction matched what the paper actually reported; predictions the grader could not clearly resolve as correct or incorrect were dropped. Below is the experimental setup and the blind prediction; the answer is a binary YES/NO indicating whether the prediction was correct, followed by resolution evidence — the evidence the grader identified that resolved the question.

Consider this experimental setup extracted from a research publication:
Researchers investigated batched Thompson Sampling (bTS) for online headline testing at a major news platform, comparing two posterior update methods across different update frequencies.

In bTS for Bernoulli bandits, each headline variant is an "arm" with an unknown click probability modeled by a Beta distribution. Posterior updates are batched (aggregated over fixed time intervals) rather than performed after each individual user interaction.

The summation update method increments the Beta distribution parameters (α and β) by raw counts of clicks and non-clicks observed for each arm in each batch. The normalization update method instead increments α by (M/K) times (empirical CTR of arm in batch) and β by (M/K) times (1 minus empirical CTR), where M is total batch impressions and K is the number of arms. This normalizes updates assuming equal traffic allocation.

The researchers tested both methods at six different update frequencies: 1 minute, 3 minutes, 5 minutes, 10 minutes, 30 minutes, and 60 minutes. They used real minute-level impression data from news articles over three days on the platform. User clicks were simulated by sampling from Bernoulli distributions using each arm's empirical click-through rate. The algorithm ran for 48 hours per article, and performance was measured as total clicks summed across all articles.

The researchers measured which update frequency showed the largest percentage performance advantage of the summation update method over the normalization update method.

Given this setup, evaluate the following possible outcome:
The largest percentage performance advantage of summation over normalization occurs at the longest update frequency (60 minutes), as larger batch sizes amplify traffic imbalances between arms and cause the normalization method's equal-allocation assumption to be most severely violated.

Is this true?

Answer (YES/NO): NO